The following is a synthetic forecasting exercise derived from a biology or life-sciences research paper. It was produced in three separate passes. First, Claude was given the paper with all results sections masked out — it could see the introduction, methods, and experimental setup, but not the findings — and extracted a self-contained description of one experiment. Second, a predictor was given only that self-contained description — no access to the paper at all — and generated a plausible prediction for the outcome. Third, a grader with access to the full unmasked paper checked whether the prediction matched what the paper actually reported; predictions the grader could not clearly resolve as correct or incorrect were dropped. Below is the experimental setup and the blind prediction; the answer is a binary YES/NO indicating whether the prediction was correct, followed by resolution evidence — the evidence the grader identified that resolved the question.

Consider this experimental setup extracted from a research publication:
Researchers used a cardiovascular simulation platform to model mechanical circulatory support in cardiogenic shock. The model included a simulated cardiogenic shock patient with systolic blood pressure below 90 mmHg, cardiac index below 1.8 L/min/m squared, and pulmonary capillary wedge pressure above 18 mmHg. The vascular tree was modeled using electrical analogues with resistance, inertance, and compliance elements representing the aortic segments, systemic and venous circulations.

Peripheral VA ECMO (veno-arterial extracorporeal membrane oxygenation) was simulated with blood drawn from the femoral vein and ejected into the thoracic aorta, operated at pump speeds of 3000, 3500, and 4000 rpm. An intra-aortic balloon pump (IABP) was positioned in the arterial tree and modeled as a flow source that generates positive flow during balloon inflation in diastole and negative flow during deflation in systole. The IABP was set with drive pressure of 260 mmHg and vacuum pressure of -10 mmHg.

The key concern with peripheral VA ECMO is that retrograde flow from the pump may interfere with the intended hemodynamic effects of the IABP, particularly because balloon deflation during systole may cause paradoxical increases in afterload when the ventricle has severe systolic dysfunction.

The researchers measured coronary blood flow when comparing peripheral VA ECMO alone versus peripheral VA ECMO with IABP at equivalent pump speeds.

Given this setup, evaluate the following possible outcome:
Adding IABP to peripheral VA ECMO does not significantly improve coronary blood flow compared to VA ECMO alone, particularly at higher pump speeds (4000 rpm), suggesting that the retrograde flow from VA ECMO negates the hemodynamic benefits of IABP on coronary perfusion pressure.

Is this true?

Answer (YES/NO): NO